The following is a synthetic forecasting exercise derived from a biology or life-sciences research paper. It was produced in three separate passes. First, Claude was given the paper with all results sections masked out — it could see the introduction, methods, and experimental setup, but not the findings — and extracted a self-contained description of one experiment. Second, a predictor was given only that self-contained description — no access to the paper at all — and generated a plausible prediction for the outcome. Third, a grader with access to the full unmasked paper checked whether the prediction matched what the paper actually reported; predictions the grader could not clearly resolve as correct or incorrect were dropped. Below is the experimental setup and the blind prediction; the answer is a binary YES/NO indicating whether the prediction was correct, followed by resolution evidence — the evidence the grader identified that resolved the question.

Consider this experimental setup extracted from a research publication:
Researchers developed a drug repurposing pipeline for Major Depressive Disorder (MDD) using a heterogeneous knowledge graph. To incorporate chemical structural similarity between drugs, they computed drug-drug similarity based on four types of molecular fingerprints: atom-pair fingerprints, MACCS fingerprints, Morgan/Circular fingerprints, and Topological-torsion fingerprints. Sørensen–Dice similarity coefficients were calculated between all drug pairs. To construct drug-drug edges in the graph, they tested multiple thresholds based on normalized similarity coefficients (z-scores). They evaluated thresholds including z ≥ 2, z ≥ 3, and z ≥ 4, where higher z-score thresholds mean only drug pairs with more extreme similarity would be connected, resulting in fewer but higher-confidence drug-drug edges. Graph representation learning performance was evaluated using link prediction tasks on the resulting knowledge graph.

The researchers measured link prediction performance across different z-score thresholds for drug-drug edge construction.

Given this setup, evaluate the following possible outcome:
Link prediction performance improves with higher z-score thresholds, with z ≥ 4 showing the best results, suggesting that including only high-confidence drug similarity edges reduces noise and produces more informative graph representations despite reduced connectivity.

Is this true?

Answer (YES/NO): YES